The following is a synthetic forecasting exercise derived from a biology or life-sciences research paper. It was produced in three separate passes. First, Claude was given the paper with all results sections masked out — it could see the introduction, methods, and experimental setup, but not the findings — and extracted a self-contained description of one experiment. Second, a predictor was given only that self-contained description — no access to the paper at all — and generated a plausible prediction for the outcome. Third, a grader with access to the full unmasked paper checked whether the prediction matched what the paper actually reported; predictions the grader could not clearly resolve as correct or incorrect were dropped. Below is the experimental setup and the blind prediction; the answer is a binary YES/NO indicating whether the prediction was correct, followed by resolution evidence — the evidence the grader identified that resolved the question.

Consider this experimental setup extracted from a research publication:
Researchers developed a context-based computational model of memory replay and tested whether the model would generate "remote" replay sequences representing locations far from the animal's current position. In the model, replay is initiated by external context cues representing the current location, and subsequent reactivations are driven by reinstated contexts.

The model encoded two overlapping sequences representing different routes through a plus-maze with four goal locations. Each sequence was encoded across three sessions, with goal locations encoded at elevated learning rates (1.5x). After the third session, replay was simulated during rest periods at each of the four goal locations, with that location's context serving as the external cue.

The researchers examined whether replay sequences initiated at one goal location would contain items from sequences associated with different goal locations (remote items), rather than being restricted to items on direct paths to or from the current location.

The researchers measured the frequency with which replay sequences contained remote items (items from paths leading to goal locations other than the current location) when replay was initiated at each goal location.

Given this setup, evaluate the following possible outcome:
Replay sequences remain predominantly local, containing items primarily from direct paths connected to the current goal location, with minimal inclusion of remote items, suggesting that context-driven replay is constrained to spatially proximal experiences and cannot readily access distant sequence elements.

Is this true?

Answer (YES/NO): NO